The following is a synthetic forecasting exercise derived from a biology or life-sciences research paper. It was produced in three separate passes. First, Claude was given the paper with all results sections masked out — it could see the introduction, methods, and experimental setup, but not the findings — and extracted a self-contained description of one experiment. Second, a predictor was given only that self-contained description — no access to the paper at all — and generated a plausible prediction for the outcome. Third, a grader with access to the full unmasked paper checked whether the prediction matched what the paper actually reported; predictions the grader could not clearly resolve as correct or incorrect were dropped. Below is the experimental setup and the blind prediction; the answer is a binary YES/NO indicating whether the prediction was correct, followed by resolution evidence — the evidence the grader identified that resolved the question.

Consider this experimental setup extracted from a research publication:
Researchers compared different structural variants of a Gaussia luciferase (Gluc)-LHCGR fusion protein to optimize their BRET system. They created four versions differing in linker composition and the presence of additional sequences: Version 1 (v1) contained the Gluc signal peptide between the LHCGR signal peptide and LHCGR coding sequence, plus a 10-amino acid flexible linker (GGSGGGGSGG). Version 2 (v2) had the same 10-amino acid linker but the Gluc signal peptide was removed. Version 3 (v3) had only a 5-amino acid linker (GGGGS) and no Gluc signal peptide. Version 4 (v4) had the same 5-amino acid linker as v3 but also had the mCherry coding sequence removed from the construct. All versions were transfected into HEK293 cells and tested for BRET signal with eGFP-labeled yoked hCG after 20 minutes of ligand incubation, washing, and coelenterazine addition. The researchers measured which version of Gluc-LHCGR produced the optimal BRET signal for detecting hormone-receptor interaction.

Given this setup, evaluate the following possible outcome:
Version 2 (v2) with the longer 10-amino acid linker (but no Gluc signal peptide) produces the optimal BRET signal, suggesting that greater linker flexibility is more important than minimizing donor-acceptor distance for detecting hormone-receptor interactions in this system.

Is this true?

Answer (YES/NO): NO